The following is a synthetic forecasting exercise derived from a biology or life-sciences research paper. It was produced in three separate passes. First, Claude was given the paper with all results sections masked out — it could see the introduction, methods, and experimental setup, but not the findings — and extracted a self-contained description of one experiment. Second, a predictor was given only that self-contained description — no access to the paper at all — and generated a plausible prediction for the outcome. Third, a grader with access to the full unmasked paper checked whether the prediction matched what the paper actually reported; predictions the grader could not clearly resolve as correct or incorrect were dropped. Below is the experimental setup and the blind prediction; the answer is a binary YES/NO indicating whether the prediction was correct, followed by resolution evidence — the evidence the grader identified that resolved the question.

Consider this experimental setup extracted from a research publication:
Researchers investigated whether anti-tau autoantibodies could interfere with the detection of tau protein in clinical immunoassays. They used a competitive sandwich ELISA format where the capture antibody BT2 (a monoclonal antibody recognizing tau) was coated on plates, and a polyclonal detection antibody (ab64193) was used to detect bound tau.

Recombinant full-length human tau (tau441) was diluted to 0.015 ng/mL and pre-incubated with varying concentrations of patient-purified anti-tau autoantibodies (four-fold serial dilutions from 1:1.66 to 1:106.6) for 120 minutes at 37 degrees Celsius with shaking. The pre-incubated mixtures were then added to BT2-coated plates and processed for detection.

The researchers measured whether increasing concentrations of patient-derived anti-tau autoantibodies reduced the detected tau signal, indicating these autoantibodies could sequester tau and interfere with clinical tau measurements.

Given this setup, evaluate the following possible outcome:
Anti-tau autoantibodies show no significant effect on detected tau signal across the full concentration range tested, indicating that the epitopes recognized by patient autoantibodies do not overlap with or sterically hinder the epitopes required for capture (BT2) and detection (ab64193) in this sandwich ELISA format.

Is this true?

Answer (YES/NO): NO